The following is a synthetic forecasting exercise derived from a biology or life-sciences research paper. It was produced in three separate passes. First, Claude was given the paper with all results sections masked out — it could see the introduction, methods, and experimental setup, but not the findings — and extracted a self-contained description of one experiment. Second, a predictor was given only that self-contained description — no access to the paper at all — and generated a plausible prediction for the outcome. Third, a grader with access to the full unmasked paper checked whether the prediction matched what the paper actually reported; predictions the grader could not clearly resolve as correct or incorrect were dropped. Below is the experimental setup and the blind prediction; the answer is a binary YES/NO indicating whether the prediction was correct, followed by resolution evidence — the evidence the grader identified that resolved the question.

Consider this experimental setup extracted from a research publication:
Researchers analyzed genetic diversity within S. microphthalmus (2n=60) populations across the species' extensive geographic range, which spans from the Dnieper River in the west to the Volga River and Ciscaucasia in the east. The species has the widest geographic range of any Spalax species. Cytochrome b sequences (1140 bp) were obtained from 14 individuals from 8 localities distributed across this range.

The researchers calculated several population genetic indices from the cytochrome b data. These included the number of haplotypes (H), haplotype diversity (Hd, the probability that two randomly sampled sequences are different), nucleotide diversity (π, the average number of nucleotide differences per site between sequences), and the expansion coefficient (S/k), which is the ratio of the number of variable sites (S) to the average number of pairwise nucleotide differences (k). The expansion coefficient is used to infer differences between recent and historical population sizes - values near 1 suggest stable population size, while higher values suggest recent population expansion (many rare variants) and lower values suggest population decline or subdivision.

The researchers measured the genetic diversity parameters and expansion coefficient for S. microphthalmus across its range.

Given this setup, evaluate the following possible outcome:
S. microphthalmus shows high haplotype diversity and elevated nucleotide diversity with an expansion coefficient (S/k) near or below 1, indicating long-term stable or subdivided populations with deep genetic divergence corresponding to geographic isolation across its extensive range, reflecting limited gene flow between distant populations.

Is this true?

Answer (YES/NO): NO